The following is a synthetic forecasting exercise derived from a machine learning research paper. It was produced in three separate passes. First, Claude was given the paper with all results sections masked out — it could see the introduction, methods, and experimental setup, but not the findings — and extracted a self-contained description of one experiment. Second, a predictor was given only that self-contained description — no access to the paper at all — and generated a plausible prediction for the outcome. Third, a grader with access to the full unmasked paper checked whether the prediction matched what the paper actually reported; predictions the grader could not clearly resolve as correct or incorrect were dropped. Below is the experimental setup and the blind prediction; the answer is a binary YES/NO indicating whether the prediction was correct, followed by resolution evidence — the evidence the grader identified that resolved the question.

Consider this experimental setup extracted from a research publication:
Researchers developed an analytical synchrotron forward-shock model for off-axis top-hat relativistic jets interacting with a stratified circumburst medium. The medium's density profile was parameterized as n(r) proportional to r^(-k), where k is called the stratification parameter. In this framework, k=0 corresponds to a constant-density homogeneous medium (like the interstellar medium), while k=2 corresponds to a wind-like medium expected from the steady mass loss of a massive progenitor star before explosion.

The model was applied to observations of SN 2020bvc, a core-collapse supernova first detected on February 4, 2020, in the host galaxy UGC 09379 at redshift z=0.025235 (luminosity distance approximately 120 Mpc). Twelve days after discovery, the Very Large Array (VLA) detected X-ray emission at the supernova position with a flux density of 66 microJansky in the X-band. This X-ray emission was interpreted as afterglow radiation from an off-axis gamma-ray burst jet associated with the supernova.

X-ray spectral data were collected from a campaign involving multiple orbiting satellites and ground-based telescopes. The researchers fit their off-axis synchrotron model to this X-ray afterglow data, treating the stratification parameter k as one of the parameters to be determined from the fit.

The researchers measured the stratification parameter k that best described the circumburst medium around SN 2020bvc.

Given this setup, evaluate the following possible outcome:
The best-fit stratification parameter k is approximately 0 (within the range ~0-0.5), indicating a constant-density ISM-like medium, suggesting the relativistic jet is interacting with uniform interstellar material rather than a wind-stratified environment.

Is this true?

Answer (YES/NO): NO